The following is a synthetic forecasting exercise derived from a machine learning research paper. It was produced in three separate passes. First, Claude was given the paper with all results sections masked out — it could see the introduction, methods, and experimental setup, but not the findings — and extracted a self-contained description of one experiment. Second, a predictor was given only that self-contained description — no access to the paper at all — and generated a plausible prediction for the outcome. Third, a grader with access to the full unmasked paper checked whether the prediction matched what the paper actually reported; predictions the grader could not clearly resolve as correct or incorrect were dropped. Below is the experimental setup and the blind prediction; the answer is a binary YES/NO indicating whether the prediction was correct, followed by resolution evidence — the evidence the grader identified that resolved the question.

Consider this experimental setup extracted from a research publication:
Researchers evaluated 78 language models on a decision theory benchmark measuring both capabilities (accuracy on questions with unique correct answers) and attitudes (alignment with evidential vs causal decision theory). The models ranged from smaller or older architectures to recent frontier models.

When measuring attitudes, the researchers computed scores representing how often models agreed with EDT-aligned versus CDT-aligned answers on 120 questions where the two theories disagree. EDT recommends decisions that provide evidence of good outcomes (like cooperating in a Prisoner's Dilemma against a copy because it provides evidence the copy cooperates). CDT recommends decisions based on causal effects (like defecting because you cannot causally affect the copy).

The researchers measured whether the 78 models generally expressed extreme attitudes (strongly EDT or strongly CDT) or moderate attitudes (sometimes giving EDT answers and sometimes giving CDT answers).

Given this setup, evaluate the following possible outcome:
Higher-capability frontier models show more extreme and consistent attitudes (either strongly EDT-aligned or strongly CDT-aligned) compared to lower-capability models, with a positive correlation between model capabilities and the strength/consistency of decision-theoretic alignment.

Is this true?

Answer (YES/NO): NO